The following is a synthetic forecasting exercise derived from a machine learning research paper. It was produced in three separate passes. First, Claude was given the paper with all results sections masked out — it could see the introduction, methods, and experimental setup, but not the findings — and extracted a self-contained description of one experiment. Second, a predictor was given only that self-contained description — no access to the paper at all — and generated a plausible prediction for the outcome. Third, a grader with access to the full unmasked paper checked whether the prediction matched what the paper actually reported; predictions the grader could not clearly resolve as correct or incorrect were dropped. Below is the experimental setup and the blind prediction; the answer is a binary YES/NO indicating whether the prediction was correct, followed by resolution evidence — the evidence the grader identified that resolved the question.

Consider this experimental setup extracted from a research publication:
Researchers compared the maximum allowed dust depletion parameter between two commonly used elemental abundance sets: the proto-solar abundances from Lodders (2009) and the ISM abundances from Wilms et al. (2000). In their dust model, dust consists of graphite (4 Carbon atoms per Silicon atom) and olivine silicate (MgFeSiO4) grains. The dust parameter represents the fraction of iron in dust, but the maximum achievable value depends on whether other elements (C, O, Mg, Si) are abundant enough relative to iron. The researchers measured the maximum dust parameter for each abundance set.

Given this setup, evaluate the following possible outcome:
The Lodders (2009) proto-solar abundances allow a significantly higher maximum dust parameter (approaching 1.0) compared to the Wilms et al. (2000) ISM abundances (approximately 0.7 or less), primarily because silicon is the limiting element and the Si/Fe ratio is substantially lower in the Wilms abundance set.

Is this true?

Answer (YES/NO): YES